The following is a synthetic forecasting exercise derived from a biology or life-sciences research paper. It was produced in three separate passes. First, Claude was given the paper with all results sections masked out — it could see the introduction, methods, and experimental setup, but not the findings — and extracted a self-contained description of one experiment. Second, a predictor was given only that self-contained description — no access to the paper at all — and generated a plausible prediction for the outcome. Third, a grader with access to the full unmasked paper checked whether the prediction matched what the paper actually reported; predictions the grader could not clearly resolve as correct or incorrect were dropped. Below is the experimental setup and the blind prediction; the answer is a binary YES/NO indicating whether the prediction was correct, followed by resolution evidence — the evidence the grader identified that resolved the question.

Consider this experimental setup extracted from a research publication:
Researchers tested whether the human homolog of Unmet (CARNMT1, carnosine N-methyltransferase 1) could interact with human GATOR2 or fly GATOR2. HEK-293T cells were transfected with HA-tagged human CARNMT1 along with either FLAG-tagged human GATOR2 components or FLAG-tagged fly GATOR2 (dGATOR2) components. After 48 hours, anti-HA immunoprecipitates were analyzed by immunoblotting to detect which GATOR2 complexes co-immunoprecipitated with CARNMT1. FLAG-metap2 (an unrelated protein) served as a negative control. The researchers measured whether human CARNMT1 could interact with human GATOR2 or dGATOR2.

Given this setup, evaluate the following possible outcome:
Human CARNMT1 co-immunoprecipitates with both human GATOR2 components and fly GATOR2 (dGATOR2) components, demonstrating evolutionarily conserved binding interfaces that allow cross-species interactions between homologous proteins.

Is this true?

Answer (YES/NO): NO